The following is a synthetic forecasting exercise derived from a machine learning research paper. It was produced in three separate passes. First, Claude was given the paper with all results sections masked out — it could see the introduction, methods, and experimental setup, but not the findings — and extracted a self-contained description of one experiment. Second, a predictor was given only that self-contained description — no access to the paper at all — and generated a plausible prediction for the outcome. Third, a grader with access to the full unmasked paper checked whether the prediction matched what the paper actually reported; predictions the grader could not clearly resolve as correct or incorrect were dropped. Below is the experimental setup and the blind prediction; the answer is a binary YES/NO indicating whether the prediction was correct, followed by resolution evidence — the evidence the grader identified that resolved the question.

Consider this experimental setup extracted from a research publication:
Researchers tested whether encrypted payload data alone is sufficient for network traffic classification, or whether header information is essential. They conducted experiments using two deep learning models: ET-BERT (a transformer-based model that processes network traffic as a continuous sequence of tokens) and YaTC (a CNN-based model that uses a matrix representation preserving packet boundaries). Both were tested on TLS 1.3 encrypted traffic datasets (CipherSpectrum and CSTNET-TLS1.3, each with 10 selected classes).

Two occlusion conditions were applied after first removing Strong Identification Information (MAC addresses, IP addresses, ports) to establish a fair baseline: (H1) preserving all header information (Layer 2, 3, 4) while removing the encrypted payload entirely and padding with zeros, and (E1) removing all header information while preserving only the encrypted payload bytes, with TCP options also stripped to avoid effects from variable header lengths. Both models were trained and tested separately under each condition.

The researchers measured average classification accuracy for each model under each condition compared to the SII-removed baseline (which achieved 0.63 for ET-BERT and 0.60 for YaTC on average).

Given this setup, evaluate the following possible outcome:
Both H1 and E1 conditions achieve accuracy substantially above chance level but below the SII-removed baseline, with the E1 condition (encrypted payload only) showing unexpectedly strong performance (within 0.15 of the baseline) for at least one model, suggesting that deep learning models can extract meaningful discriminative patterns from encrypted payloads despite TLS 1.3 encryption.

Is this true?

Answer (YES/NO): NO